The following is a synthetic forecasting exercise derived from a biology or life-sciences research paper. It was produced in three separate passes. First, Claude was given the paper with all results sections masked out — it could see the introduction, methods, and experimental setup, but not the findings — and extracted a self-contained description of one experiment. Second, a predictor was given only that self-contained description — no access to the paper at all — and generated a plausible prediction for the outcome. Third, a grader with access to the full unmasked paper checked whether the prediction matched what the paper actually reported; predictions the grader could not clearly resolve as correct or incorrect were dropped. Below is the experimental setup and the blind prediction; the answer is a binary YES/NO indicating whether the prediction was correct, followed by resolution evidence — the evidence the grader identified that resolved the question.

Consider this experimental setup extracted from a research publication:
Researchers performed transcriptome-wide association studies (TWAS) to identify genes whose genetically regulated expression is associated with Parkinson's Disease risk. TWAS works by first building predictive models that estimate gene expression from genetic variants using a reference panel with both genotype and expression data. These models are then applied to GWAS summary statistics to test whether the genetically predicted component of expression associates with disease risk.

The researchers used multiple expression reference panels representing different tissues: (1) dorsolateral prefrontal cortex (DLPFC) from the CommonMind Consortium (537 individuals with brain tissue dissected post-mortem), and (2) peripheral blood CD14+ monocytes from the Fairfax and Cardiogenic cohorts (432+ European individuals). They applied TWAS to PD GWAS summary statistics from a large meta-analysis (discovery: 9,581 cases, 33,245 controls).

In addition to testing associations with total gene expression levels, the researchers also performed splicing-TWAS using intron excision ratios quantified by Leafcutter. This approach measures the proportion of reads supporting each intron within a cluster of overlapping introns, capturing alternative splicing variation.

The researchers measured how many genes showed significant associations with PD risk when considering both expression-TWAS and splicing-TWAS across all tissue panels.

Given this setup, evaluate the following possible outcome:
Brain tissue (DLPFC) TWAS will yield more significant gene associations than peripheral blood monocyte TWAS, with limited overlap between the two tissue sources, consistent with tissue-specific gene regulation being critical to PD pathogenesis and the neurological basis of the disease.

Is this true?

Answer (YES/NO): YES